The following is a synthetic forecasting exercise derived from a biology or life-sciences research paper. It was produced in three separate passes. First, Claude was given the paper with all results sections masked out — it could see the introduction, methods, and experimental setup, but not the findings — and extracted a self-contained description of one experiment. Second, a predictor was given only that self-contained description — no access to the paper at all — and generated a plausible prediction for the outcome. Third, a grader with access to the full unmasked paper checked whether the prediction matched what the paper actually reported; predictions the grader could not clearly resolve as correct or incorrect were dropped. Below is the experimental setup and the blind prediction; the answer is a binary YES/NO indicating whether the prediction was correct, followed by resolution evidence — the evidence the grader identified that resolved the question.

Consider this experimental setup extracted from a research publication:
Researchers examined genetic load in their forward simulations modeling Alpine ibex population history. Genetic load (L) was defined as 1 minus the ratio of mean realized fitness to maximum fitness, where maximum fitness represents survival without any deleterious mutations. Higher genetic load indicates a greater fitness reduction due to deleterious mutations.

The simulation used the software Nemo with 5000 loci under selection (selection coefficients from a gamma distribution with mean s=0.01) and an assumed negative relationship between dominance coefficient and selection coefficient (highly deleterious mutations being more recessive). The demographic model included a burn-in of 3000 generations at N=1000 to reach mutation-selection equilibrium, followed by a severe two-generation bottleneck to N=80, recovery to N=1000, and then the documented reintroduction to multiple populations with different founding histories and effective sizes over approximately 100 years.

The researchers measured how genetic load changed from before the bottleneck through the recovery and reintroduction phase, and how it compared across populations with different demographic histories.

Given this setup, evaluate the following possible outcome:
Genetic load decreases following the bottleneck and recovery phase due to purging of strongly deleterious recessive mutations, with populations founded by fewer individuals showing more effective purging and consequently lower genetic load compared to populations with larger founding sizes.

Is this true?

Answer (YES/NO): NO